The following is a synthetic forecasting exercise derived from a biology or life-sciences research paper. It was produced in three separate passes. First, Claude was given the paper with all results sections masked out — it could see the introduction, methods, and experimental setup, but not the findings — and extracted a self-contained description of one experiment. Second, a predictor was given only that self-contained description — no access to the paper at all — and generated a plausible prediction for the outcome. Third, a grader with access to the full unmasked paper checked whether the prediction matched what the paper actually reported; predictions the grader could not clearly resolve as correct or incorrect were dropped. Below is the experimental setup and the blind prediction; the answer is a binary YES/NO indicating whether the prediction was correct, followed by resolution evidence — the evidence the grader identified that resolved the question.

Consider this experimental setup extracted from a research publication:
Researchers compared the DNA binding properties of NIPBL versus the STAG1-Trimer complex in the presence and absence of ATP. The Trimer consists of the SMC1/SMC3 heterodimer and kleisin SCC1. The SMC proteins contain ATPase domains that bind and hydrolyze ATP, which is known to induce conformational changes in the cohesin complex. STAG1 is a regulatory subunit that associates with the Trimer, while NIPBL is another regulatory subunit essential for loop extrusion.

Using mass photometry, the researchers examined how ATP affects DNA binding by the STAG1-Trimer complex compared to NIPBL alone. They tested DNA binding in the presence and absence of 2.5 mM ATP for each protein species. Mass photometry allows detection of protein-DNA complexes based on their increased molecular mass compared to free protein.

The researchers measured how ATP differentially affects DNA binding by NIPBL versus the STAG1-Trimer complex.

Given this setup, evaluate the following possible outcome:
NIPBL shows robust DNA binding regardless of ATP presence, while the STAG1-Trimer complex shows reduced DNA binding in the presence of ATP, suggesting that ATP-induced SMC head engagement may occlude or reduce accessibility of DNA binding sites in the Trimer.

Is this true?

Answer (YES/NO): YES